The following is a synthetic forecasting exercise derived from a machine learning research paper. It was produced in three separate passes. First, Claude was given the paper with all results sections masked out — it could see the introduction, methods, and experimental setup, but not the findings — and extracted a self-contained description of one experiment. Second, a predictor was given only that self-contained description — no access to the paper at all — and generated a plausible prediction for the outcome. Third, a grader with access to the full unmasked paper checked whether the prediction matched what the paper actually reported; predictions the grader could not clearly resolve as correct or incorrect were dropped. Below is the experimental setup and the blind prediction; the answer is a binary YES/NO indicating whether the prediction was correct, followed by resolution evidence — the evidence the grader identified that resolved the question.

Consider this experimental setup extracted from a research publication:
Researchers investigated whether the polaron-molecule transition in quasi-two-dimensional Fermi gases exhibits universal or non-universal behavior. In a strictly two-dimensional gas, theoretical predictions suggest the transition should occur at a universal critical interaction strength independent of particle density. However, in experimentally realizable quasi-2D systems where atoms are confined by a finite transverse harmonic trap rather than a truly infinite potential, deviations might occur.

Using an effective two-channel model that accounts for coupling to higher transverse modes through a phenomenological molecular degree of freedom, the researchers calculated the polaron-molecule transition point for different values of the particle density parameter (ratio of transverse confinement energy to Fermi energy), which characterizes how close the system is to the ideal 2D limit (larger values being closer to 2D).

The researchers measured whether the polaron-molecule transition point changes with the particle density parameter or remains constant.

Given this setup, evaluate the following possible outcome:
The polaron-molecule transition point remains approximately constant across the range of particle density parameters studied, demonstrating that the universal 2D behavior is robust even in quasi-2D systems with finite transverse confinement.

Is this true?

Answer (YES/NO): NO